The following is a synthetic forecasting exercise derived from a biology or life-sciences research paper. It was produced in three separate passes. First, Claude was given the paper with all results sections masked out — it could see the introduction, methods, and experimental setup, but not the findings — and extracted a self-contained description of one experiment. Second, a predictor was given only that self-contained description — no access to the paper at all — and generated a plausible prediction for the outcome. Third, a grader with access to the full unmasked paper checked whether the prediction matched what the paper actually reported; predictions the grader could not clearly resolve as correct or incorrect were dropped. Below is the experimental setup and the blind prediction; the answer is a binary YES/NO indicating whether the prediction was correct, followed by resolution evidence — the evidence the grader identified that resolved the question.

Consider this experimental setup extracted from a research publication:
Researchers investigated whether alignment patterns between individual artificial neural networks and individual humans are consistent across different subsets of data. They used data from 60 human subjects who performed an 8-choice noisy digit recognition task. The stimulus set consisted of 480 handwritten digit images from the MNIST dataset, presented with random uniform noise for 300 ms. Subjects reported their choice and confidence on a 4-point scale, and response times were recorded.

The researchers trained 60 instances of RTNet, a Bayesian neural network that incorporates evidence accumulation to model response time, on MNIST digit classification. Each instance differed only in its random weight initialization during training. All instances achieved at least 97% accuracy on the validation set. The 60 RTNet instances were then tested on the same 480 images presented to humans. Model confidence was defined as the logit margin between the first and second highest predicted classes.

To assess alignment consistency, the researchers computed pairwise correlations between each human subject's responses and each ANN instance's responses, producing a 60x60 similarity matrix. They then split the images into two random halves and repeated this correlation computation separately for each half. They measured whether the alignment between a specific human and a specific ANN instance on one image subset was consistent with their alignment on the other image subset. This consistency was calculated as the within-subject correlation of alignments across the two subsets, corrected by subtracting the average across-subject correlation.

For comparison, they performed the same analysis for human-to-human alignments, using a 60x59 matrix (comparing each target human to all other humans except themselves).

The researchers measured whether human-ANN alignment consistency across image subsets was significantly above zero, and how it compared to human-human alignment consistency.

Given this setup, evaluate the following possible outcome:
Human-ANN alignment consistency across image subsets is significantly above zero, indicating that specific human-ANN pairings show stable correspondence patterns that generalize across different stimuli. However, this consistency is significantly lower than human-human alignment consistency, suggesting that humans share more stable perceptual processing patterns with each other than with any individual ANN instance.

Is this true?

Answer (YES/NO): NO